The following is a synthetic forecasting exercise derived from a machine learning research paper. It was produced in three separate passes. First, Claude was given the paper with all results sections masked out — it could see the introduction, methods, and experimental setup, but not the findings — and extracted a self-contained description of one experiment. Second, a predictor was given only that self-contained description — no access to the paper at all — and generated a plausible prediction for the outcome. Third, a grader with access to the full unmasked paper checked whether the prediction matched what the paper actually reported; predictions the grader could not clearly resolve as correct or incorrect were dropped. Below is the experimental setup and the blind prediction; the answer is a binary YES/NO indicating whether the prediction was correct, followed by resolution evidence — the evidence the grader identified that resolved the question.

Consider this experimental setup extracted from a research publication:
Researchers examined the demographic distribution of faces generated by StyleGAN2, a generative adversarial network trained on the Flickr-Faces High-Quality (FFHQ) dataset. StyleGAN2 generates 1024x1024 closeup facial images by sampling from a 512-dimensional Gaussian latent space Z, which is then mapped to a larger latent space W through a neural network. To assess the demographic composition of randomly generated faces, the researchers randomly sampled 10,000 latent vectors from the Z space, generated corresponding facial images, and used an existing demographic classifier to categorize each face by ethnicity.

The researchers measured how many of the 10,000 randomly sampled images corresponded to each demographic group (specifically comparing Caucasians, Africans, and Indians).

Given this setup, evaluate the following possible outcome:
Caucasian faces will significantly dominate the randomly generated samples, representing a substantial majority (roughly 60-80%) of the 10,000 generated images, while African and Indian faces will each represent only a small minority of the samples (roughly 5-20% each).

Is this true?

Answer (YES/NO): NO